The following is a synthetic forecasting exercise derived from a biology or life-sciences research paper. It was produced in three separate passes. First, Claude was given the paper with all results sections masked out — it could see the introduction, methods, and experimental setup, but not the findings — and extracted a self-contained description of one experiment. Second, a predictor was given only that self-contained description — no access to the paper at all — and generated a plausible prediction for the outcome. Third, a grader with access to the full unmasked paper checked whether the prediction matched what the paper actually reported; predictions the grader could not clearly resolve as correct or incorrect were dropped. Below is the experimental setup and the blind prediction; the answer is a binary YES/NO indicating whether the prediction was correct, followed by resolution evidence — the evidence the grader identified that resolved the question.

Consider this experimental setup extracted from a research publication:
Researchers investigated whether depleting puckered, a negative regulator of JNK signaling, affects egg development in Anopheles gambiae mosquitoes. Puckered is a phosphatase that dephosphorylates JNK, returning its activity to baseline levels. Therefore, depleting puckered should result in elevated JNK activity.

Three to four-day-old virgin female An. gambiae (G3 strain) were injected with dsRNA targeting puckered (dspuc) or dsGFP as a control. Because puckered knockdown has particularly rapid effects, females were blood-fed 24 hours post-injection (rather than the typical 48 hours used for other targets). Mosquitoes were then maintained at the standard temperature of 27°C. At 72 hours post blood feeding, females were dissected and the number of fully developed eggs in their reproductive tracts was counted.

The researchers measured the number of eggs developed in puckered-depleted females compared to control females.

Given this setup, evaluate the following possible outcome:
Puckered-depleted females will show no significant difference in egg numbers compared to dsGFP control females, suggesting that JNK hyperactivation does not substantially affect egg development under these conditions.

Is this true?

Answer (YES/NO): NO